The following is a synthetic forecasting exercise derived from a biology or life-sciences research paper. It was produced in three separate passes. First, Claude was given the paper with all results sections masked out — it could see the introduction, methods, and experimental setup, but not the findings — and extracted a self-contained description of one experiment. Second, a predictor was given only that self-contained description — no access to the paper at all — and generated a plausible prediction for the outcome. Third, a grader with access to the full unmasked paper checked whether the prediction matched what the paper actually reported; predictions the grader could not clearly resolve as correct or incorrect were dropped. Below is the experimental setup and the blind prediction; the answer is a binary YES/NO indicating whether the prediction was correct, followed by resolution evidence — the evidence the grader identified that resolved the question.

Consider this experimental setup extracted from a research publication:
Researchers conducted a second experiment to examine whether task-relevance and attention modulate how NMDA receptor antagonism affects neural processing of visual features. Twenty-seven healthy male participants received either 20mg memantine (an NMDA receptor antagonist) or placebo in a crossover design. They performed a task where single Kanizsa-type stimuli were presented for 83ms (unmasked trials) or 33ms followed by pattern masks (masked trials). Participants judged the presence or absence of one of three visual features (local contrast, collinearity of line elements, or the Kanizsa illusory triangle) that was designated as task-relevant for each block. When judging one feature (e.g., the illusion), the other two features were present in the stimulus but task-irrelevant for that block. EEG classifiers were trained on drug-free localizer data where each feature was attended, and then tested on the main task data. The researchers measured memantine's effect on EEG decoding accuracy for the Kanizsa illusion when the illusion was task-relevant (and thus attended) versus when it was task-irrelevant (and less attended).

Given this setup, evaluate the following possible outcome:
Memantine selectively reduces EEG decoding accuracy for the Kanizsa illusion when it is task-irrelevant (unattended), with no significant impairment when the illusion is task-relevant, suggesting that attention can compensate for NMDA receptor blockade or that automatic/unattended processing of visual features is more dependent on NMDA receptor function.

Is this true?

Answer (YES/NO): NO